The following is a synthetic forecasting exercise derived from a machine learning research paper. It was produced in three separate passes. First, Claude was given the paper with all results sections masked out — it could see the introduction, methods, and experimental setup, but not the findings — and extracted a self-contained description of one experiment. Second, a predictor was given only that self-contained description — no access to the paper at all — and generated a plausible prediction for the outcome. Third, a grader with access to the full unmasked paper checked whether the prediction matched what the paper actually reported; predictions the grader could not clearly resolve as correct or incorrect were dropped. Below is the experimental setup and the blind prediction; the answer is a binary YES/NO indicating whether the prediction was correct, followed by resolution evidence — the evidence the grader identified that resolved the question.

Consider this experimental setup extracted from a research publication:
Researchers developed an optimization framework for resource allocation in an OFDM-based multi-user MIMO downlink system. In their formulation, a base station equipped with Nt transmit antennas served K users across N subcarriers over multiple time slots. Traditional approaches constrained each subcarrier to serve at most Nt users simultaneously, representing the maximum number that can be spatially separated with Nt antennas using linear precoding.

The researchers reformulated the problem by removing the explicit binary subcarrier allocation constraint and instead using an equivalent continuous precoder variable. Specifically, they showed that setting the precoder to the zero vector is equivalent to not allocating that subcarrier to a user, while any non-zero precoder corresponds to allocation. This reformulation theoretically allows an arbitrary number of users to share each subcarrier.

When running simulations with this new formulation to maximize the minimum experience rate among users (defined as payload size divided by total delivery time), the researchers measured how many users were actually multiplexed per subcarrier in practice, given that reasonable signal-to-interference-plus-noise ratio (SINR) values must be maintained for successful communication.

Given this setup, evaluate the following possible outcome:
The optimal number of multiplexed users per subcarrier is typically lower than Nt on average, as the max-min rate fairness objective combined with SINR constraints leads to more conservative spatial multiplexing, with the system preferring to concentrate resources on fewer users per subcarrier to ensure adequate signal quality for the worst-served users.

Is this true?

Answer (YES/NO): NO